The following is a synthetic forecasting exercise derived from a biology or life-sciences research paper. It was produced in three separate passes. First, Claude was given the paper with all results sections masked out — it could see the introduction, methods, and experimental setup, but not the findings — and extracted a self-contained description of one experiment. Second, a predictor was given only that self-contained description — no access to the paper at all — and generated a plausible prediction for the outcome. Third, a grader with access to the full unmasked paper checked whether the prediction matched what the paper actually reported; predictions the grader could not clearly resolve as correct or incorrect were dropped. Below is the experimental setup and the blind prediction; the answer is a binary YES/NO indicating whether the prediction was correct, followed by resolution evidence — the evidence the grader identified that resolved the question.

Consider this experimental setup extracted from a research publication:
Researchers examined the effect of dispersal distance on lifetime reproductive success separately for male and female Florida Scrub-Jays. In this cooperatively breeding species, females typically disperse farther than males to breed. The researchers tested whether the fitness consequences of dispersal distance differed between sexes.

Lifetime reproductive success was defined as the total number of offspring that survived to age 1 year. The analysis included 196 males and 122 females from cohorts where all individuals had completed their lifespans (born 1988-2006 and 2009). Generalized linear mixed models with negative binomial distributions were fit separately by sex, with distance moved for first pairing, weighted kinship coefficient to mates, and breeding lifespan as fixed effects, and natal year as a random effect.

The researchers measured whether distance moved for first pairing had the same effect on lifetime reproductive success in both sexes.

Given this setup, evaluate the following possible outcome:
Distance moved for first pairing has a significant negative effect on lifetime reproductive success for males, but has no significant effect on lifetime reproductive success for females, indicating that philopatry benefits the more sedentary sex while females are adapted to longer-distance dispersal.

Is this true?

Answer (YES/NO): NO